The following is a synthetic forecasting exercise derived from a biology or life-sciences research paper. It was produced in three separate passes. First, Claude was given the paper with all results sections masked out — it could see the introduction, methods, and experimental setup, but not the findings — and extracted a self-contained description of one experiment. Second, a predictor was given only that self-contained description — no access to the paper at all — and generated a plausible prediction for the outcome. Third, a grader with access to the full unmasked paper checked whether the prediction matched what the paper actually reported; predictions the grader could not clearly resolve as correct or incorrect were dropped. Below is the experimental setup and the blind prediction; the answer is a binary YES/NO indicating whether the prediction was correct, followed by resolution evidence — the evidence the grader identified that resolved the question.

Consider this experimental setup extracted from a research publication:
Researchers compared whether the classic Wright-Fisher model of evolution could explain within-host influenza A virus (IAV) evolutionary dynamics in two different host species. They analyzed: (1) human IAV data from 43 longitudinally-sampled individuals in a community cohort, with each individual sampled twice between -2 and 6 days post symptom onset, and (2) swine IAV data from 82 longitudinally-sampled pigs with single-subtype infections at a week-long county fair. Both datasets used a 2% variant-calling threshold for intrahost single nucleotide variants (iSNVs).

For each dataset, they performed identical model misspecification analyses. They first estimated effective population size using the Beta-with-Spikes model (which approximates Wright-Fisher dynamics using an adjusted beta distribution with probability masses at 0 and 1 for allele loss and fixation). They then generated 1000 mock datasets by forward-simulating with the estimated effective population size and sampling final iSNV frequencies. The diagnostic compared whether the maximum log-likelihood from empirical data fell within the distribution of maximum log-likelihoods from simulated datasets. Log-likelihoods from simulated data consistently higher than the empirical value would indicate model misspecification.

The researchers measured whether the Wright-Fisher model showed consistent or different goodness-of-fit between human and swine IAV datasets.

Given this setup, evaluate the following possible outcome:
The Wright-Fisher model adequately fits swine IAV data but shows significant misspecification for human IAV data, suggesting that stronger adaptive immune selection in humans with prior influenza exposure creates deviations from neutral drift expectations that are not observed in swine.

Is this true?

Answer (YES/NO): NO